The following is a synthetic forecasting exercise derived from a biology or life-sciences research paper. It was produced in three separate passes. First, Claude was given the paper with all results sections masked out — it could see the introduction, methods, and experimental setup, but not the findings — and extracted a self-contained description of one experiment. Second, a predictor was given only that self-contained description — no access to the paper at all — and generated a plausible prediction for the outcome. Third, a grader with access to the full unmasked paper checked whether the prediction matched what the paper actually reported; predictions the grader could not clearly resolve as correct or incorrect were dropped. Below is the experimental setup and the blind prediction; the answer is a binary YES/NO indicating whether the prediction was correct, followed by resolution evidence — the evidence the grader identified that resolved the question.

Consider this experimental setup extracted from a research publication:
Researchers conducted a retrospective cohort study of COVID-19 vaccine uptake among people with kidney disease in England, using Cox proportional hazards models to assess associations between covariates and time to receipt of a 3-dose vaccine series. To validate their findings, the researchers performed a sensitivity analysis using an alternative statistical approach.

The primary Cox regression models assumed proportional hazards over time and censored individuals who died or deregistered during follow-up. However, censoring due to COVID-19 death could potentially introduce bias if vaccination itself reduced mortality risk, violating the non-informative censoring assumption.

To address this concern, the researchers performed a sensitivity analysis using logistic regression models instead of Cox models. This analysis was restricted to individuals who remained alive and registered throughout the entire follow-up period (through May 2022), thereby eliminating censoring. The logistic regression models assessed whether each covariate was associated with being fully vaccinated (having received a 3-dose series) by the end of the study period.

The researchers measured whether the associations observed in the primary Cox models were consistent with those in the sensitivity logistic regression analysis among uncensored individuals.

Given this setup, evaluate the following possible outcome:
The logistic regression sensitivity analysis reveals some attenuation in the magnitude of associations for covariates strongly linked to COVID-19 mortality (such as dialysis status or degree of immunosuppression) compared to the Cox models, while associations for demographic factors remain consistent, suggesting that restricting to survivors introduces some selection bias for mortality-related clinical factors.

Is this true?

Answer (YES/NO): NO